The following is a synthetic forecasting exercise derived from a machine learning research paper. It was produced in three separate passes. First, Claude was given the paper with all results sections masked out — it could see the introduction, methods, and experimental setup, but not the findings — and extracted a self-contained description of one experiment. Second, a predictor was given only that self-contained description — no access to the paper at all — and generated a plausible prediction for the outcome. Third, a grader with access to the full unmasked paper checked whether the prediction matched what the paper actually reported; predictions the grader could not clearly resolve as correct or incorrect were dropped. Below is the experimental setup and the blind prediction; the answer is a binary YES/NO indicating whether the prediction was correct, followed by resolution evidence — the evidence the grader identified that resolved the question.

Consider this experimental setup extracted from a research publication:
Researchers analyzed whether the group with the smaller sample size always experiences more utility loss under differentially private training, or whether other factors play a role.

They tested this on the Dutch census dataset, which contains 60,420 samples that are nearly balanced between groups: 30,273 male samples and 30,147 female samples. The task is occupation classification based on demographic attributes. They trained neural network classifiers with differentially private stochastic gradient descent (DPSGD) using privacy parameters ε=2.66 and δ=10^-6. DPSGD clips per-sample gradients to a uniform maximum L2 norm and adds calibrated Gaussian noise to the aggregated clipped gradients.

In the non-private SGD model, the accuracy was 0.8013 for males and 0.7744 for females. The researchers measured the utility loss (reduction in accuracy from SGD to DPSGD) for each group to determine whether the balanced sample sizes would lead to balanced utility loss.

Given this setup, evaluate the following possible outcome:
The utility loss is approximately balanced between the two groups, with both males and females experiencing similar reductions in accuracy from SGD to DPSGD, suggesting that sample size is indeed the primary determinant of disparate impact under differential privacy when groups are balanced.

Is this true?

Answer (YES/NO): NO